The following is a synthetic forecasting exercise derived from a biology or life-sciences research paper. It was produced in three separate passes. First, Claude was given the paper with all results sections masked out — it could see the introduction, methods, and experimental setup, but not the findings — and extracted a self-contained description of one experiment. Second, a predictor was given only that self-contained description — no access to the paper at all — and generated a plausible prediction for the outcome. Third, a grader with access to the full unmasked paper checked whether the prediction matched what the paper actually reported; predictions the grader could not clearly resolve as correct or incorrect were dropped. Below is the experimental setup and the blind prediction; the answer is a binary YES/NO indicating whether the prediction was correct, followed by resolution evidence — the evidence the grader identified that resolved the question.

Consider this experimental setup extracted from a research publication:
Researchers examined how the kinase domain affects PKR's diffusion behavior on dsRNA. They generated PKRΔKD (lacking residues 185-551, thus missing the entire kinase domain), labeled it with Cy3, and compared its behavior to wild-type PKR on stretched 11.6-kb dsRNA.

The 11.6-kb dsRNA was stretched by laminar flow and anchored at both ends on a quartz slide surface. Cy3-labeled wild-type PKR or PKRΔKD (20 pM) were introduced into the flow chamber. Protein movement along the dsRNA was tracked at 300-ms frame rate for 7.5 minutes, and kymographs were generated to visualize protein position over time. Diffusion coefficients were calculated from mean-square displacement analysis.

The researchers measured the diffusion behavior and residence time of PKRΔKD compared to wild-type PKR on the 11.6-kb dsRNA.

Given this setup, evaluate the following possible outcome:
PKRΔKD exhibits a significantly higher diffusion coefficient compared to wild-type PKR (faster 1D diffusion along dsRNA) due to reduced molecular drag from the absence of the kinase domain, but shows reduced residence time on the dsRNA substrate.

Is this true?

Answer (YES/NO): NO